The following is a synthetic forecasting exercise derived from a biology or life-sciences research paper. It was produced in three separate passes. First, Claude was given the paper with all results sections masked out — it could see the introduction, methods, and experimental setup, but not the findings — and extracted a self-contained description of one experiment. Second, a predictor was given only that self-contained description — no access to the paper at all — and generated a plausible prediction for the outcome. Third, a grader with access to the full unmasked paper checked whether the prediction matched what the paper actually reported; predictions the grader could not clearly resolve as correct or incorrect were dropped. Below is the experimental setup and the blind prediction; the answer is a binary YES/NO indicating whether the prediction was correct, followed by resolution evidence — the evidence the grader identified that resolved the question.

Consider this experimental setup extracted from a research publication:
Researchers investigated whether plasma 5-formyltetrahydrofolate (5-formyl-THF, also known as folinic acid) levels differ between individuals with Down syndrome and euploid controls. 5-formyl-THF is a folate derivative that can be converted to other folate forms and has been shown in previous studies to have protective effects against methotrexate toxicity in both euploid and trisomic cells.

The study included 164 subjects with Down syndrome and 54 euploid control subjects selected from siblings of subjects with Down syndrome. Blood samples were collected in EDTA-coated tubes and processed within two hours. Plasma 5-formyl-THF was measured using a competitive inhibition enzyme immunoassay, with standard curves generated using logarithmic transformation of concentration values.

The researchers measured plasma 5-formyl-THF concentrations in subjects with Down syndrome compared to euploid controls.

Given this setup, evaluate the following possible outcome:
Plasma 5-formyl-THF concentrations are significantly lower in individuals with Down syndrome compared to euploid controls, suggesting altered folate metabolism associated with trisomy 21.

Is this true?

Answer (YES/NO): NO